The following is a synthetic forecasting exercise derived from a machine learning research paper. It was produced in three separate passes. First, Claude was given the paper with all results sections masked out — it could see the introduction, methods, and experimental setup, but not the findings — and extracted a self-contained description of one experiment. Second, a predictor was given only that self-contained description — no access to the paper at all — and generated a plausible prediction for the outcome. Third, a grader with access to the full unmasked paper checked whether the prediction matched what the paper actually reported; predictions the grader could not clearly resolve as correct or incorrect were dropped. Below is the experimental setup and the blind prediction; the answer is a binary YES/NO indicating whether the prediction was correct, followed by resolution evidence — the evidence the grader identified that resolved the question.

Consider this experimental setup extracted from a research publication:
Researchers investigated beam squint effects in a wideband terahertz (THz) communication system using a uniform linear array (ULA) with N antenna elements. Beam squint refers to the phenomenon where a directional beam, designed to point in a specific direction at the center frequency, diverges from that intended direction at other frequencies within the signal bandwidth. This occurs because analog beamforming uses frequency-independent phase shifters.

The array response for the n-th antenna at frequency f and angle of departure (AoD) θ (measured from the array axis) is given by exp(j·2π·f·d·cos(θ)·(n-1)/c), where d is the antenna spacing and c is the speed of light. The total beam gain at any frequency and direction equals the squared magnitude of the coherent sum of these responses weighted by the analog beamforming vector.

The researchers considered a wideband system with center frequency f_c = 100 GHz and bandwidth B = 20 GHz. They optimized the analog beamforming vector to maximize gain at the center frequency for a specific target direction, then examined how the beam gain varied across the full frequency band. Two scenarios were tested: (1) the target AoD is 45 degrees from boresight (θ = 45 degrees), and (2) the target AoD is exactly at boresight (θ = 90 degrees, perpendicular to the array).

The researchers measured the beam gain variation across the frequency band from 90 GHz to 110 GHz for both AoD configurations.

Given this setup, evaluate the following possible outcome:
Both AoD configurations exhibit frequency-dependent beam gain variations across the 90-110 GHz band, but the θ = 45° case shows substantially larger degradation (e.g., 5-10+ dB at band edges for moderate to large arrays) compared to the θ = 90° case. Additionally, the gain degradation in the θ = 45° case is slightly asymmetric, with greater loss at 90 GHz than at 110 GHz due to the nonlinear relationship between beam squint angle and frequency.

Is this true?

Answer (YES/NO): NO